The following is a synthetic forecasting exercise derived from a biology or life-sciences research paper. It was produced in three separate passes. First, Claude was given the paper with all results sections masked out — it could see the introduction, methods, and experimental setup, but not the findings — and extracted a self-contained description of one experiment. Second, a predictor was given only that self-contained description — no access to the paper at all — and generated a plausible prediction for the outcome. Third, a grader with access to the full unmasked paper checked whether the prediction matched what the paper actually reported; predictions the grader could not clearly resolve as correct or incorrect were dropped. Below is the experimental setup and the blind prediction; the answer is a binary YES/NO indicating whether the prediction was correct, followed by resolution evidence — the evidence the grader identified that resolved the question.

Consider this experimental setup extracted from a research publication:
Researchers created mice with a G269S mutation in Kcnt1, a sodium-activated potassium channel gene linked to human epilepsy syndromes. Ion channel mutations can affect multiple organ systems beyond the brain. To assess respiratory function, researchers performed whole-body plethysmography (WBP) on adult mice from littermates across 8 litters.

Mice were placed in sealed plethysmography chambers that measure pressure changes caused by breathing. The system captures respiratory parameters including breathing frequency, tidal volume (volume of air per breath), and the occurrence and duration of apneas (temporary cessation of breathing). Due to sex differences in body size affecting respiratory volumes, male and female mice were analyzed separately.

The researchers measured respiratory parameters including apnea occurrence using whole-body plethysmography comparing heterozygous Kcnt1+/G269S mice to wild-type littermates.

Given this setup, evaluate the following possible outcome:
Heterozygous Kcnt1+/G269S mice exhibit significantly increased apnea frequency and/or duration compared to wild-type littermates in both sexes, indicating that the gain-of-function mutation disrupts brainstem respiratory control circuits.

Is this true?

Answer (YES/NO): NO